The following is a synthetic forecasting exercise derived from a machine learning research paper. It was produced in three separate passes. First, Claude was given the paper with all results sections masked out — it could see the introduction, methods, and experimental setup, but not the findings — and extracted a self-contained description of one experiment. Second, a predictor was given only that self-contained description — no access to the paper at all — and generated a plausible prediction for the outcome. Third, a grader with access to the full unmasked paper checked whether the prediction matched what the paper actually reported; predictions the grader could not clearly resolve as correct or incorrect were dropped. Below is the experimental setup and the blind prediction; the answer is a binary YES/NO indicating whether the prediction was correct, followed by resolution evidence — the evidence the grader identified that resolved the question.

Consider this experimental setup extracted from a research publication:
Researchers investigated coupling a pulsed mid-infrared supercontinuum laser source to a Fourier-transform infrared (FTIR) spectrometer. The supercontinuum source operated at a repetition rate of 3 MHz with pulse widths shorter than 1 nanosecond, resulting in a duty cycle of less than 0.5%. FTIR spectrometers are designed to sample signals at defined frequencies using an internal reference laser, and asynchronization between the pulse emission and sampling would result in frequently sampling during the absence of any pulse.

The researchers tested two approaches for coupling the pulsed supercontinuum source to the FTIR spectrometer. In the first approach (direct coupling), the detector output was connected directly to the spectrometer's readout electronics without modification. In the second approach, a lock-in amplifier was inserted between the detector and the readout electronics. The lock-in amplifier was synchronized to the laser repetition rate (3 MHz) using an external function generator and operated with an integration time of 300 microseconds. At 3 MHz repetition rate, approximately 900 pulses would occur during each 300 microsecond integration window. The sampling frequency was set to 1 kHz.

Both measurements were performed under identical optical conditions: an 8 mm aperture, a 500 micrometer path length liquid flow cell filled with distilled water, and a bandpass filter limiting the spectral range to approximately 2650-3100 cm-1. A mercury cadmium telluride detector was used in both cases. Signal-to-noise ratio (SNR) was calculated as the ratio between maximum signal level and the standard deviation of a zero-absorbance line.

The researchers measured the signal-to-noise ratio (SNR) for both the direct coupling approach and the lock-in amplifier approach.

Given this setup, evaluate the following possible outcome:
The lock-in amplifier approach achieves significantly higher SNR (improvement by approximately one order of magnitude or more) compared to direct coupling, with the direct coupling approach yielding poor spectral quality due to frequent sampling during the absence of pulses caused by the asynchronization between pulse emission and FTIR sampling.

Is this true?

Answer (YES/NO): YES